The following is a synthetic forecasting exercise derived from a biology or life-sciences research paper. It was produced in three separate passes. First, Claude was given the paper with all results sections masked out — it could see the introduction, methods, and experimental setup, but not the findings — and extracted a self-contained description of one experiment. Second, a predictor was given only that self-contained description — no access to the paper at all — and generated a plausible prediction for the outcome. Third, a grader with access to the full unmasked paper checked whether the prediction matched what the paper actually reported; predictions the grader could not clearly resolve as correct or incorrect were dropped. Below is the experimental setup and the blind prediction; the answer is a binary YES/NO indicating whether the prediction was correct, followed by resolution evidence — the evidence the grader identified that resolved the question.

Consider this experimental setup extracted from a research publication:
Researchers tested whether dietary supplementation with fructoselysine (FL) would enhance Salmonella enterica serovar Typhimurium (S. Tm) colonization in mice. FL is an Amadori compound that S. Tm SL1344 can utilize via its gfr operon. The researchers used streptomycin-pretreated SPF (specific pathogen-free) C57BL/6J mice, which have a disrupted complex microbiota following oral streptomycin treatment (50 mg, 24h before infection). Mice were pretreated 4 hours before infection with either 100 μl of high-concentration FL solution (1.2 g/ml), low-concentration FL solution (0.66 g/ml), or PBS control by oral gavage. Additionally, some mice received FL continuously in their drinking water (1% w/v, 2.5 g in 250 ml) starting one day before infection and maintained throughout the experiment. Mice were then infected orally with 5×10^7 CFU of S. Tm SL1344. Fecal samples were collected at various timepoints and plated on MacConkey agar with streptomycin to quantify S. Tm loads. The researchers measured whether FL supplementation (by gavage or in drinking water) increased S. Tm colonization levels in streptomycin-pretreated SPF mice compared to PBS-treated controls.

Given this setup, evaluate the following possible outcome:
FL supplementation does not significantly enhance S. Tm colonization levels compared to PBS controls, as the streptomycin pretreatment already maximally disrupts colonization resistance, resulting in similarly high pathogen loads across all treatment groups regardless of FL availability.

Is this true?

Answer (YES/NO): NO